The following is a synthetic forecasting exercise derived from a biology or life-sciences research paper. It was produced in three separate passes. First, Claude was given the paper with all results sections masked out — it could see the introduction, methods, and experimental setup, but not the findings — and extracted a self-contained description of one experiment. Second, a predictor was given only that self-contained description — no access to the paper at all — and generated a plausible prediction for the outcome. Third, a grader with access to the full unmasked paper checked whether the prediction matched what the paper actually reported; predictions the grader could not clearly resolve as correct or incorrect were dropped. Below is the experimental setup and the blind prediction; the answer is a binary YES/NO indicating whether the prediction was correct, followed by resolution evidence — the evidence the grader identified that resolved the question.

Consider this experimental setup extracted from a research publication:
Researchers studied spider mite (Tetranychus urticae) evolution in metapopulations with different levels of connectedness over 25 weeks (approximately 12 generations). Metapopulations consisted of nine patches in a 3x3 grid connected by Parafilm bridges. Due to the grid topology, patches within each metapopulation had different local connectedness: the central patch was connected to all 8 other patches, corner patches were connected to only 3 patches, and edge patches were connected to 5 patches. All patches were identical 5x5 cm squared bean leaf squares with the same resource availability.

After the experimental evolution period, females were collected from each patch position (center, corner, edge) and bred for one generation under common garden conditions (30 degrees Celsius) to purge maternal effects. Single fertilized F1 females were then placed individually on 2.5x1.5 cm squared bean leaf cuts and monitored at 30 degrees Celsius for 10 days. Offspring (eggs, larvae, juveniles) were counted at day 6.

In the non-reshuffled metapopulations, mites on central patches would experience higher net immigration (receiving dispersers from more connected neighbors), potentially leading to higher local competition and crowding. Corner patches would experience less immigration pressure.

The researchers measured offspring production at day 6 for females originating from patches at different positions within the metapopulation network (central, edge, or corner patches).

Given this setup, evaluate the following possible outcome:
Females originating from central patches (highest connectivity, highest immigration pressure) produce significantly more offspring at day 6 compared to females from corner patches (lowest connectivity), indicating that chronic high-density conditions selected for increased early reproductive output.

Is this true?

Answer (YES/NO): NO